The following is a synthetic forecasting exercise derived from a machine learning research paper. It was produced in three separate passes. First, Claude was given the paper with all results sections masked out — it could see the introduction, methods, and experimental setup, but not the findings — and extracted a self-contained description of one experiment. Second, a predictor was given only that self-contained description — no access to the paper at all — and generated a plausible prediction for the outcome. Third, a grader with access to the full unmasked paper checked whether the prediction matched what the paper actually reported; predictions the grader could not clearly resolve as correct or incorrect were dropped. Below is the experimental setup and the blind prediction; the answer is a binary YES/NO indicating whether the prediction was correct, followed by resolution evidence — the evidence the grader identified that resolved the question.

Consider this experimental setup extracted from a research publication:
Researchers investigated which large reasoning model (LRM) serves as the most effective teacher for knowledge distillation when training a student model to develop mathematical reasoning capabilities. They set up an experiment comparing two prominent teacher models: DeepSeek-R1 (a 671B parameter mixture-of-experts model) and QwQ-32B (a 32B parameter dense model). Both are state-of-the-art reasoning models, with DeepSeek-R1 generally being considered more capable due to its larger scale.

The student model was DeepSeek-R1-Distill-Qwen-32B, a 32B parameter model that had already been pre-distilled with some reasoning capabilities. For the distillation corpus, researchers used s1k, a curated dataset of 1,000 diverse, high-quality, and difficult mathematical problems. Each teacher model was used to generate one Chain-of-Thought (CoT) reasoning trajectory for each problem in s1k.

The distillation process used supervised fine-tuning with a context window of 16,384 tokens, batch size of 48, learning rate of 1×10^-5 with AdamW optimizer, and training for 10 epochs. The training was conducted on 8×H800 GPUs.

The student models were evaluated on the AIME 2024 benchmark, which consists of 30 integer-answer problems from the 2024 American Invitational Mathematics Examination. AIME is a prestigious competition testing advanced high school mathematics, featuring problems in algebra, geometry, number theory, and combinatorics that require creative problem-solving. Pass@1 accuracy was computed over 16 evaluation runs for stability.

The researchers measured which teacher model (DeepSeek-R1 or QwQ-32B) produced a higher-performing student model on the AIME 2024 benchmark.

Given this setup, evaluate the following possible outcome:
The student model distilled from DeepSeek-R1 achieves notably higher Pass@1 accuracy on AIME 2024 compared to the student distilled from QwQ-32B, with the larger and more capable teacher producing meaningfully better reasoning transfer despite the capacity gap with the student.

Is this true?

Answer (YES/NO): NO